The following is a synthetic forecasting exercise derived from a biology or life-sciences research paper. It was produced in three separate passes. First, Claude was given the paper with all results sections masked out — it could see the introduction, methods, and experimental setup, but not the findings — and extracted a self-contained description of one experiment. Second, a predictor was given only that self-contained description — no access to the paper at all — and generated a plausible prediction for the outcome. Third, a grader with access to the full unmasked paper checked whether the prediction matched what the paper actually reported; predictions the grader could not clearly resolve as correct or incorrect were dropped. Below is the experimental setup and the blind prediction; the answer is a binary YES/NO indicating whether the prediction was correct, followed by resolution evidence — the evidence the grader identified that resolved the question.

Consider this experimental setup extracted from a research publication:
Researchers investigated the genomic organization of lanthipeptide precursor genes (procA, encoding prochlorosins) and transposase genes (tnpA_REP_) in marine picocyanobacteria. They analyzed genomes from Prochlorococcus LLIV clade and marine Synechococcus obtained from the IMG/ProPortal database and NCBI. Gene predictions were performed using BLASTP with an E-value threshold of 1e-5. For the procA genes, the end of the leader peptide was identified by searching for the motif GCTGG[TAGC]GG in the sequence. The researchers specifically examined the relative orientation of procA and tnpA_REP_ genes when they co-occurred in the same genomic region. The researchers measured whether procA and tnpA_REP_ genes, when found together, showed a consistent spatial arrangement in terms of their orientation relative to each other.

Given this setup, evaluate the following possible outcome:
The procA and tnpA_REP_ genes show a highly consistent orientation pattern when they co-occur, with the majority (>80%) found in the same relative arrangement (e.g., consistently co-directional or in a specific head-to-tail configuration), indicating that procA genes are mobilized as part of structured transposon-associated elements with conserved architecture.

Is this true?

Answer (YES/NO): NO